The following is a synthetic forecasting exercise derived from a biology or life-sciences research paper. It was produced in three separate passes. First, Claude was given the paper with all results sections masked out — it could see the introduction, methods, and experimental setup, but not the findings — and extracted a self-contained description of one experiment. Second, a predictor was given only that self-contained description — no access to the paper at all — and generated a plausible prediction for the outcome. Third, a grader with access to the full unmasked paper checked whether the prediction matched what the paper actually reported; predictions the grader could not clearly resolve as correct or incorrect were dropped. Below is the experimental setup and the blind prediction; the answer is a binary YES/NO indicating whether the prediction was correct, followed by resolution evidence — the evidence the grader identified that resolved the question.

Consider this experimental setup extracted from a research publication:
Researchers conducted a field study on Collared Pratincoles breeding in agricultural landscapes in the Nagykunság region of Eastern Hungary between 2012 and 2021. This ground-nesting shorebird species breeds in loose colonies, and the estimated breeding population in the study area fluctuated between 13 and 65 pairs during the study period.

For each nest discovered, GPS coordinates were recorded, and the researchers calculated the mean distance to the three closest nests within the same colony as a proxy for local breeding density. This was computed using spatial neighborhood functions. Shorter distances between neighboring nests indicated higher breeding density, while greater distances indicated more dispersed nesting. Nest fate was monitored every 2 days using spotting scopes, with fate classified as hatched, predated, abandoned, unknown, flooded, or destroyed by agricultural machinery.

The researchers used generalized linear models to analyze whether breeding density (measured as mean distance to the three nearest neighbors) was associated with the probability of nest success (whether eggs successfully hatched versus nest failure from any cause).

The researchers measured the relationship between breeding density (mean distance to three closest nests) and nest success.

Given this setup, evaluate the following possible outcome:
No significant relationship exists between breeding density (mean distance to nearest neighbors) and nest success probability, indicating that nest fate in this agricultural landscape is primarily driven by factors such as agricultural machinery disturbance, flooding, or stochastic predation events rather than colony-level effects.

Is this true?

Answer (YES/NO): NO